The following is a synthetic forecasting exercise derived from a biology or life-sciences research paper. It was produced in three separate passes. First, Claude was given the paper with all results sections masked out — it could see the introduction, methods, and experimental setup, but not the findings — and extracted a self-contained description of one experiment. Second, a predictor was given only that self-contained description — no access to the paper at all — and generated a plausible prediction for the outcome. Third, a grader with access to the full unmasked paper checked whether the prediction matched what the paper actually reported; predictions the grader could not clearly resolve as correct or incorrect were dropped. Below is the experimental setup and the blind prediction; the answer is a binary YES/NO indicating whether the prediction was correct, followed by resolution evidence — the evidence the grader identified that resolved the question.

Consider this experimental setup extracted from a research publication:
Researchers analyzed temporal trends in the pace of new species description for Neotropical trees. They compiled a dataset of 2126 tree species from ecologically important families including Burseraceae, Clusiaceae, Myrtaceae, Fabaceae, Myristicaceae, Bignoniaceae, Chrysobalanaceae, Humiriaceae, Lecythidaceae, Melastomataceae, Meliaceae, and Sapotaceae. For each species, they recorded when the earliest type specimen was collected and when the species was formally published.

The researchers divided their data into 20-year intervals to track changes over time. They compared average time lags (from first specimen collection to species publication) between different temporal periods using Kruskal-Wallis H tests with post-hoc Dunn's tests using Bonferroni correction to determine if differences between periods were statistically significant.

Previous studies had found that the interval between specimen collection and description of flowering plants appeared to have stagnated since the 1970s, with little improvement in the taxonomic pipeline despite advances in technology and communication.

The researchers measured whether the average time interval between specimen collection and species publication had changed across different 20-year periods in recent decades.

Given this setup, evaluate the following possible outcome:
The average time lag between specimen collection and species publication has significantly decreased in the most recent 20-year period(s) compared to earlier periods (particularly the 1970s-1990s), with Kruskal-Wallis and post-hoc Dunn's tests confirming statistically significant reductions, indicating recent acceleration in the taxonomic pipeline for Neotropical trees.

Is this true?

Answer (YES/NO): NO